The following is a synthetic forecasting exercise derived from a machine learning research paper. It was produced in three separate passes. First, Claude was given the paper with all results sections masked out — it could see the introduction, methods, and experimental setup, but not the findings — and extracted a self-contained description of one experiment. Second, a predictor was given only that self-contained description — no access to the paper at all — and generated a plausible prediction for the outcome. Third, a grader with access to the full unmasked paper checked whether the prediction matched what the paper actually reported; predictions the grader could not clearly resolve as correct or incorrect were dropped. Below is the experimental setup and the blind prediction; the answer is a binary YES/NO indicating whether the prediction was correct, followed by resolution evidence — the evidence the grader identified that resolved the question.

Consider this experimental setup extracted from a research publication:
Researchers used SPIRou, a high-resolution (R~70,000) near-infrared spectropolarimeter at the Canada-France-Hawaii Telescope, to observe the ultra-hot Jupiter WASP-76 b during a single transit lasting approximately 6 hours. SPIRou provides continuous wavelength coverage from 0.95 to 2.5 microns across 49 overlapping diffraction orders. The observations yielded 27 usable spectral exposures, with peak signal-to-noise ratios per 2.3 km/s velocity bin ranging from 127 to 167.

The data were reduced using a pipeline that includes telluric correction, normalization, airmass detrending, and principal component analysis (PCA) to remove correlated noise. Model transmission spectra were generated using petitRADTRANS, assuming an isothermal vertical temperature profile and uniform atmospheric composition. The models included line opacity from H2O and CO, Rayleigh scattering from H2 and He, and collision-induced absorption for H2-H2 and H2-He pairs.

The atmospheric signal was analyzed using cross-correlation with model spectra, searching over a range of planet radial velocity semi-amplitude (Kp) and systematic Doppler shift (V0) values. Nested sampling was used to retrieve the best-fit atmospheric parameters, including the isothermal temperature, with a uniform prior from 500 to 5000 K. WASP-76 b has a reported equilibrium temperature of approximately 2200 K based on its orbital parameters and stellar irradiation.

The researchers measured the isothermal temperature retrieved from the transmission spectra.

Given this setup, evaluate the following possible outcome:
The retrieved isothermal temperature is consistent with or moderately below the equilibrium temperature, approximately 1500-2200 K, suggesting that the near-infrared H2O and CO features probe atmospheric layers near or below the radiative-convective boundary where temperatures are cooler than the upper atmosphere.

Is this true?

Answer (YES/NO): NO